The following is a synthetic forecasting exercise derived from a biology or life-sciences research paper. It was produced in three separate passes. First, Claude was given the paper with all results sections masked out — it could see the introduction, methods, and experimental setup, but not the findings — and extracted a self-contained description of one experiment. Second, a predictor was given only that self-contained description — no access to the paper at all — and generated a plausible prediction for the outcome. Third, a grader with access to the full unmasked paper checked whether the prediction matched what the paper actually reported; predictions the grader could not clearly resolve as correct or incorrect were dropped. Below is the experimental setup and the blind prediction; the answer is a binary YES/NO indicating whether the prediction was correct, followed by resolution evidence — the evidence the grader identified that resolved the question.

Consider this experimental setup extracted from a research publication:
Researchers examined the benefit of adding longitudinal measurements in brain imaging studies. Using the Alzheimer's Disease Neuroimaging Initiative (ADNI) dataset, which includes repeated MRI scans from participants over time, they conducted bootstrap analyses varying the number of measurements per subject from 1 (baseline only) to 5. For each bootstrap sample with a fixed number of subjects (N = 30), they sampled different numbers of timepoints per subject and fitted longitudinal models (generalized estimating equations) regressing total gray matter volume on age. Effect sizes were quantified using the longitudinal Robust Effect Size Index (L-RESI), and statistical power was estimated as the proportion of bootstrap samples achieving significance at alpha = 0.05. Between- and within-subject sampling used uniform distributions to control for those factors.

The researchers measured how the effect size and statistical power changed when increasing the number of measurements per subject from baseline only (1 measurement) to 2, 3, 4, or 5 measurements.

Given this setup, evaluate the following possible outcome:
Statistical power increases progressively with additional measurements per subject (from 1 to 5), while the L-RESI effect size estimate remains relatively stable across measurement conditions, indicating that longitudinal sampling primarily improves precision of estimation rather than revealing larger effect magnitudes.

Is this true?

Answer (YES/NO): NO